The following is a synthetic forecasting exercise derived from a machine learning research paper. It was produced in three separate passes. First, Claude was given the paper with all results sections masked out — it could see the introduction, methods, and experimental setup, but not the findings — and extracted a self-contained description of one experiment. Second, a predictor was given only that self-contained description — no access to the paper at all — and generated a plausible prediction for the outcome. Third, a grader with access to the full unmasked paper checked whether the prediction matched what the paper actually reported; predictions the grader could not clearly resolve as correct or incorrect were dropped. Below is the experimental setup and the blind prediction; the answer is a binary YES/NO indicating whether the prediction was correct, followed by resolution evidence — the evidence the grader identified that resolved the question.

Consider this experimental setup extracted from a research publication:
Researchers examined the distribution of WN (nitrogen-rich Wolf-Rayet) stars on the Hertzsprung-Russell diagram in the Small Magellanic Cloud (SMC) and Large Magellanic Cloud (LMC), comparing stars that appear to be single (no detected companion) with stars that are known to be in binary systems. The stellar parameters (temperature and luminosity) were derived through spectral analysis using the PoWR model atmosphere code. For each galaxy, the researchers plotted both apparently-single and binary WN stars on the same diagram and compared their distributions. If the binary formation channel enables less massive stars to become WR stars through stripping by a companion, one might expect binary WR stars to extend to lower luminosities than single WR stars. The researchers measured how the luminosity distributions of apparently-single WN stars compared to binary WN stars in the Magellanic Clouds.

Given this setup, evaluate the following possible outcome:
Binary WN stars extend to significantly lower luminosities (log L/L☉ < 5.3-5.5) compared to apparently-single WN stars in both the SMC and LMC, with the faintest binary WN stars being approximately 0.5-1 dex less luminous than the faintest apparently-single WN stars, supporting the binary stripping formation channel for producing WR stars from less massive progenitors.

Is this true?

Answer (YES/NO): NO